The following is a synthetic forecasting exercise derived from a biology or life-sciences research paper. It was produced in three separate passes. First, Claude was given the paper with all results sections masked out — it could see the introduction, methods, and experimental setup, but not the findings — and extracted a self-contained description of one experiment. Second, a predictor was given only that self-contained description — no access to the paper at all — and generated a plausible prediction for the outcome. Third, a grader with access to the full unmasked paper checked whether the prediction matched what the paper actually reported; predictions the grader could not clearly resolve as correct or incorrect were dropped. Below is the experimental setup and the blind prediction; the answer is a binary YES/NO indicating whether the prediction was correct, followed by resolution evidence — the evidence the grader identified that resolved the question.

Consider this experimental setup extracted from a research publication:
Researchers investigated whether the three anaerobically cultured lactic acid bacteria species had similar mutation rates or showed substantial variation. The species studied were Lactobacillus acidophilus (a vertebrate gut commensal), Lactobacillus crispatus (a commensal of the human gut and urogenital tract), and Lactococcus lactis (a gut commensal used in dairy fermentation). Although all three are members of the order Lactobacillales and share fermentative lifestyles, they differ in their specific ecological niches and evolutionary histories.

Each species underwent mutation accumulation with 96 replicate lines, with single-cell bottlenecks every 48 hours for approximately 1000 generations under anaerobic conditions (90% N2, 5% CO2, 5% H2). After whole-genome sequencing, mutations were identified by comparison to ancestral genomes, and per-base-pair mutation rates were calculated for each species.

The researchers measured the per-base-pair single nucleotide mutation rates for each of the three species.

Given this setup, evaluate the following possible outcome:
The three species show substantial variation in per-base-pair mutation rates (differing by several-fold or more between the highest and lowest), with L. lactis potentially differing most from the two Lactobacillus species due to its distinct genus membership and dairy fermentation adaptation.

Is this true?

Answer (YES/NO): NO